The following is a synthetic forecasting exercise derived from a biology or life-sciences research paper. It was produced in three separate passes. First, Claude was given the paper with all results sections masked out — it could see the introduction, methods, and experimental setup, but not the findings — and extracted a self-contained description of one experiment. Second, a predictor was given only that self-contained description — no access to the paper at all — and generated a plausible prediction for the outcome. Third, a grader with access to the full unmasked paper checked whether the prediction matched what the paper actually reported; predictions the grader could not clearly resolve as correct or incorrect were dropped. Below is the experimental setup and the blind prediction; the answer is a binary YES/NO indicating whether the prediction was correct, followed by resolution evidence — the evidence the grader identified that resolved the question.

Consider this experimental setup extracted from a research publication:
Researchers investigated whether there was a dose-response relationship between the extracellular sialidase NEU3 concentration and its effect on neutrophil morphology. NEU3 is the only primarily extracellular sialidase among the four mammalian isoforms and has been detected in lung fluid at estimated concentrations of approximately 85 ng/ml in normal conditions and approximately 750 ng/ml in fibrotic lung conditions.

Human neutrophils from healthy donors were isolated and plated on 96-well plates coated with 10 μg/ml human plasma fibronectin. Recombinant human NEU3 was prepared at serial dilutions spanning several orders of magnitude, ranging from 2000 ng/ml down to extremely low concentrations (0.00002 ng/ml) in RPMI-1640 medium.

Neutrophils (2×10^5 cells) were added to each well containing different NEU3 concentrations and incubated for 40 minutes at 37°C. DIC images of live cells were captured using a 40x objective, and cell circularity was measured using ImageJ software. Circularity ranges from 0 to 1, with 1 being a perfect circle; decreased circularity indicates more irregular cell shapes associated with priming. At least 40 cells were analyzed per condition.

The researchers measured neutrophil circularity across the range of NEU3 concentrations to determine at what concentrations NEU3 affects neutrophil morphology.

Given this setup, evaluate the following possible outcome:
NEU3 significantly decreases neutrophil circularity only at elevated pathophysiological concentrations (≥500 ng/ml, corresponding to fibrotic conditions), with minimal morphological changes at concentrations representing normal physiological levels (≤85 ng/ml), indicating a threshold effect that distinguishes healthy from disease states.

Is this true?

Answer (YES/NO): NO